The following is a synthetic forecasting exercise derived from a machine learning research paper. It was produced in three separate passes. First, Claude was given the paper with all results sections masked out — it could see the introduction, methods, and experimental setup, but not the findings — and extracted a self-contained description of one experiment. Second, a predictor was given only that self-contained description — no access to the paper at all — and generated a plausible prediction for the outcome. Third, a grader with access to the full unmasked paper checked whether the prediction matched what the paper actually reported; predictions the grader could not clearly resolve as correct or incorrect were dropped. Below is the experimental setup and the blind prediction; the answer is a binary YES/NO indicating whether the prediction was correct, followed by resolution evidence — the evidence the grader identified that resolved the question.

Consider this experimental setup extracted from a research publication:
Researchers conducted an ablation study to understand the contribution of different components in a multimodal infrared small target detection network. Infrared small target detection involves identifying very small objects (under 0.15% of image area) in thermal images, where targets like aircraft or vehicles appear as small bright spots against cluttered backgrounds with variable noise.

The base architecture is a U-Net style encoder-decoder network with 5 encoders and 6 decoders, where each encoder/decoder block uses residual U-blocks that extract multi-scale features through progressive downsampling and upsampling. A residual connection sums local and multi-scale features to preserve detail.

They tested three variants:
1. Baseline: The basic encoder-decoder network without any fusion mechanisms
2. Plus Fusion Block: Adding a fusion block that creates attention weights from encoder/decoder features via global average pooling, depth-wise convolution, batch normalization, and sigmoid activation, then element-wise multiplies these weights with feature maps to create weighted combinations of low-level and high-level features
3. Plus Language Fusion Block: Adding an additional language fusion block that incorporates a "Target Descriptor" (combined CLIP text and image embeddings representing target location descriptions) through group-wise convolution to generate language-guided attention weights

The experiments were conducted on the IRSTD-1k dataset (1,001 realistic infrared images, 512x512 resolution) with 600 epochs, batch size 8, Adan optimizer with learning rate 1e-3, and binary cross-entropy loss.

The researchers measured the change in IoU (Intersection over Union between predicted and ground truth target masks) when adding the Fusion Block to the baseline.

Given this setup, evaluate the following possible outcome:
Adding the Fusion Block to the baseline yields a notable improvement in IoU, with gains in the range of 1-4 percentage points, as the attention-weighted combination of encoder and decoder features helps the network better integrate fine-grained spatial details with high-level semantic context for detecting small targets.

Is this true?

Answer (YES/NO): YES